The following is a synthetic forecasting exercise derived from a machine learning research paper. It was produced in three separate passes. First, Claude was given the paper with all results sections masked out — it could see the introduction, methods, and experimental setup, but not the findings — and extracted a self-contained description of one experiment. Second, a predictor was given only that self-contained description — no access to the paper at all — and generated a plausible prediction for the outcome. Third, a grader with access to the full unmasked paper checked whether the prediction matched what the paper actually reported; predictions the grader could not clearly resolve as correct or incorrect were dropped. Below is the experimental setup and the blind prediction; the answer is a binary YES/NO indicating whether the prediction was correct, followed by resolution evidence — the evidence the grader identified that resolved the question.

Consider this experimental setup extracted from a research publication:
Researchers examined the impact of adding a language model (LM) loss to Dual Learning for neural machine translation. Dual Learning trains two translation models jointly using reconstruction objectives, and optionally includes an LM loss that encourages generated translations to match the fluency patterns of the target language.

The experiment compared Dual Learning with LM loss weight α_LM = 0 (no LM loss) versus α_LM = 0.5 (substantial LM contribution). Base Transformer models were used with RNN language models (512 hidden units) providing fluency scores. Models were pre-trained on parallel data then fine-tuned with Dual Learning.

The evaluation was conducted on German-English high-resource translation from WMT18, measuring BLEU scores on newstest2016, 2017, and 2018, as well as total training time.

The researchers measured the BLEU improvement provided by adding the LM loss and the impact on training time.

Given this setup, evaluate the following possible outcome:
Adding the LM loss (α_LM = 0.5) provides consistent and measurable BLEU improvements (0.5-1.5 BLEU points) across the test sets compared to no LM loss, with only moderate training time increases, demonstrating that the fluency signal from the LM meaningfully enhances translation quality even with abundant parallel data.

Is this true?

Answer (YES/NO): NO